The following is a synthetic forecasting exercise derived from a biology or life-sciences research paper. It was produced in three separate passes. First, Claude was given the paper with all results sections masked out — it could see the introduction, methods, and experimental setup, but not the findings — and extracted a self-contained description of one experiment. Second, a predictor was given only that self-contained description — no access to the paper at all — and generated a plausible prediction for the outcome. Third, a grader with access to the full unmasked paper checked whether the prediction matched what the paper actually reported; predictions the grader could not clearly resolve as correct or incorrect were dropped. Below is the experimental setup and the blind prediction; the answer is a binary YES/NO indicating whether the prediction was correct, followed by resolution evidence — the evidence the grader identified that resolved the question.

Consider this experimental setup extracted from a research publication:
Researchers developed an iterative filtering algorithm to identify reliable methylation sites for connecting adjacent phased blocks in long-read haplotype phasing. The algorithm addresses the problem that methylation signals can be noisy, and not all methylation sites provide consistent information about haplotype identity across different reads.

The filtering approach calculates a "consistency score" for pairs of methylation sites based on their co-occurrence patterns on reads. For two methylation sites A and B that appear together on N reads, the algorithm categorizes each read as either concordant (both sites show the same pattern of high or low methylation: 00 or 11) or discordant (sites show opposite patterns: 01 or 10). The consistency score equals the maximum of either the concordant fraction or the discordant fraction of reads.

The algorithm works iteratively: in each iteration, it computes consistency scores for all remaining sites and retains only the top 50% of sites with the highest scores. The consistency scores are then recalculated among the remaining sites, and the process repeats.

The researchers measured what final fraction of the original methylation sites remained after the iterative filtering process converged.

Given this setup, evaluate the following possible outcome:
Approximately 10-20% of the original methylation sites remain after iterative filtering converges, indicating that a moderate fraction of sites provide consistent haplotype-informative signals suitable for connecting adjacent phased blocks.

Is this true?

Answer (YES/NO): YES